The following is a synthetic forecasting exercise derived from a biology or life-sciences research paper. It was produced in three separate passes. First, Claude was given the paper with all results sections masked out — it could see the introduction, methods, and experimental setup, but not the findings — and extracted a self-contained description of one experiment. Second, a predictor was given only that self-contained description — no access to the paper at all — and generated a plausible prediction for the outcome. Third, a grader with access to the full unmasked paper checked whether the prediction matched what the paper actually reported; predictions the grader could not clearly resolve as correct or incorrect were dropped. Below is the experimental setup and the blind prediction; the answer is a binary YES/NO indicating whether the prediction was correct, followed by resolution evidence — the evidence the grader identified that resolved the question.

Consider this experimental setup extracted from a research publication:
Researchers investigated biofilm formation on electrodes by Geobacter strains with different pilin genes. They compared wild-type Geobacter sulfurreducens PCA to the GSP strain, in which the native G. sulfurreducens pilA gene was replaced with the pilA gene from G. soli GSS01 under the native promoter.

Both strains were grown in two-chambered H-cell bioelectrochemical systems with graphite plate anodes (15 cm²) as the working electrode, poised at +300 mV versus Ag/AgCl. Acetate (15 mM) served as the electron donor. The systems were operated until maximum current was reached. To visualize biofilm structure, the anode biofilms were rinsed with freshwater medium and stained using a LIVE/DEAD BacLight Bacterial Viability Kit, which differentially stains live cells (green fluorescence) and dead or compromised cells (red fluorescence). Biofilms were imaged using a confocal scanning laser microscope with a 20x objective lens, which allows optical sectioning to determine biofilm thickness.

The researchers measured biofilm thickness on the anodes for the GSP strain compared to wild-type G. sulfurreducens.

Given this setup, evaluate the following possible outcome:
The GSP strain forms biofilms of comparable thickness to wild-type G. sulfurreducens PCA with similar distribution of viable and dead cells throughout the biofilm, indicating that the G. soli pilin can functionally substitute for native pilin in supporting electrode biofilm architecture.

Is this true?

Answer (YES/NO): NO